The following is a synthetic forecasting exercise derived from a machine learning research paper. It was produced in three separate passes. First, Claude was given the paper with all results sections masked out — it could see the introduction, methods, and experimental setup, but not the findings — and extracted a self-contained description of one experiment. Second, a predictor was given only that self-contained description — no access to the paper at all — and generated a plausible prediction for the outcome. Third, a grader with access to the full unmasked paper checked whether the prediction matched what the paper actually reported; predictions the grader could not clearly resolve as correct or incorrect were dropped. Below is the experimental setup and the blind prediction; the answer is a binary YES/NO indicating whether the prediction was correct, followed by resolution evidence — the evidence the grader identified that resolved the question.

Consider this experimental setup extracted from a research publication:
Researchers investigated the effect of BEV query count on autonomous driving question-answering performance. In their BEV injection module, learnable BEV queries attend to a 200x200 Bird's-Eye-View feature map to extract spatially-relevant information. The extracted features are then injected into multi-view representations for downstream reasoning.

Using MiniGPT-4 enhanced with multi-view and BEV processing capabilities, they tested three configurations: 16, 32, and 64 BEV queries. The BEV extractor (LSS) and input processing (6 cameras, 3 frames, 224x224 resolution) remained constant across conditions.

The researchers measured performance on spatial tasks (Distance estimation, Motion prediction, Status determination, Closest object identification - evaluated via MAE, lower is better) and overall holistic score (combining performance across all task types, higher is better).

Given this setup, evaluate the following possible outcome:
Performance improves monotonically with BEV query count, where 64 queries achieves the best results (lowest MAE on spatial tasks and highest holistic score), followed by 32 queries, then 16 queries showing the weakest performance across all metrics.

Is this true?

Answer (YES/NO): NO